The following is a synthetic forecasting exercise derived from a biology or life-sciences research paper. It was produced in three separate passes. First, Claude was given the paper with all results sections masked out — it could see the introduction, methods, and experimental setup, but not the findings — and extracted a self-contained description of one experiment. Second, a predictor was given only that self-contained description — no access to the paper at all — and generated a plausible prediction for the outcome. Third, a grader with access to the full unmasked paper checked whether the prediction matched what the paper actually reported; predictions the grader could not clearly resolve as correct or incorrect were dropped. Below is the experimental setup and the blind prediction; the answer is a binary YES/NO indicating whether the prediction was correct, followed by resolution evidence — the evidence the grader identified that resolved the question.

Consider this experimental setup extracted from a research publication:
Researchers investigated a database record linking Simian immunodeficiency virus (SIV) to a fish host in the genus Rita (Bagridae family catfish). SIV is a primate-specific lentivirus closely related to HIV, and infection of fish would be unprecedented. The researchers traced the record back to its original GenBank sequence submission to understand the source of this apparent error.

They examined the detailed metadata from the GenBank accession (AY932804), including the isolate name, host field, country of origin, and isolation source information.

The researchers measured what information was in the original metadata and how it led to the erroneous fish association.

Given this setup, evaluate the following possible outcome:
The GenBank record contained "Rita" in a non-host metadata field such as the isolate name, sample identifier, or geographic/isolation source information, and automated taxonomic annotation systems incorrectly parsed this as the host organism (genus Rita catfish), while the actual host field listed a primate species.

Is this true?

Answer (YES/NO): NO